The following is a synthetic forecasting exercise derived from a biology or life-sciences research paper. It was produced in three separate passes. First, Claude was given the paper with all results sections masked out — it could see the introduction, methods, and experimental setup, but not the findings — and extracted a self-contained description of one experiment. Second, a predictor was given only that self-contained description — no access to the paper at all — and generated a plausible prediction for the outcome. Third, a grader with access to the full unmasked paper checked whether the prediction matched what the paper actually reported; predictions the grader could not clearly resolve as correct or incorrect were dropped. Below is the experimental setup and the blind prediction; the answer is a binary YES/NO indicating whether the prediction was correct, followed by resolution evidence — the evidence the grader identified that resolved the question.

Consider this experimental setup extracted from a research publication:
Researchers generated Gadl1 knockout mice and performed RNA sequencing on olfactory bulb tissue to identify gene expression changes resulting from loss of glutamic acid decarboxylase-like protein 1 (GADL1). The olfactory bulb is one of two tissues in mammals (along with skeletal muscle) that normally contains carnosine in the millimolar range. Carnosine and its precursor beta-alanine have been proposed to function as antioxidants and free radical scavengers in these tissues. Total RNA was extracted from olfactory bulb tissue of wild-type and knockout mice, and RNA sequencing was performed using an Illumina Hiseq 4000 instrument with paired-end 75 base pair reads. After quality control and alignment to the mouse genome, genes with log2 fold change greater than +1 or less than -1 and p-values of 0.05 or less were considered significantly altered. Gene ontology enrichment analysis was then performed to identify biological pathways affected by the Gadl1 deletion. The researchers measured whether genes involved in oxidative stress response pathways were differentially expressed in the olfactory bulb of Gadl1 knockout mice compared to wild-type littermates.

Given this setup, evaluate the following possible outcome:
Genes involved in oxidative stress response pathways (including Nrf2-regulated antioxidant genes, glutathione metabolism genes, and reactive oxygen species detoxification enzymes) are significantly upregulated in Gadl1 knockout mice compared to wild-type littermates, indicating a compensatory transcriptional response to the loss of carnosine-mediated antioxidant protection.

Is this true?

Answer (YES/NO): NO